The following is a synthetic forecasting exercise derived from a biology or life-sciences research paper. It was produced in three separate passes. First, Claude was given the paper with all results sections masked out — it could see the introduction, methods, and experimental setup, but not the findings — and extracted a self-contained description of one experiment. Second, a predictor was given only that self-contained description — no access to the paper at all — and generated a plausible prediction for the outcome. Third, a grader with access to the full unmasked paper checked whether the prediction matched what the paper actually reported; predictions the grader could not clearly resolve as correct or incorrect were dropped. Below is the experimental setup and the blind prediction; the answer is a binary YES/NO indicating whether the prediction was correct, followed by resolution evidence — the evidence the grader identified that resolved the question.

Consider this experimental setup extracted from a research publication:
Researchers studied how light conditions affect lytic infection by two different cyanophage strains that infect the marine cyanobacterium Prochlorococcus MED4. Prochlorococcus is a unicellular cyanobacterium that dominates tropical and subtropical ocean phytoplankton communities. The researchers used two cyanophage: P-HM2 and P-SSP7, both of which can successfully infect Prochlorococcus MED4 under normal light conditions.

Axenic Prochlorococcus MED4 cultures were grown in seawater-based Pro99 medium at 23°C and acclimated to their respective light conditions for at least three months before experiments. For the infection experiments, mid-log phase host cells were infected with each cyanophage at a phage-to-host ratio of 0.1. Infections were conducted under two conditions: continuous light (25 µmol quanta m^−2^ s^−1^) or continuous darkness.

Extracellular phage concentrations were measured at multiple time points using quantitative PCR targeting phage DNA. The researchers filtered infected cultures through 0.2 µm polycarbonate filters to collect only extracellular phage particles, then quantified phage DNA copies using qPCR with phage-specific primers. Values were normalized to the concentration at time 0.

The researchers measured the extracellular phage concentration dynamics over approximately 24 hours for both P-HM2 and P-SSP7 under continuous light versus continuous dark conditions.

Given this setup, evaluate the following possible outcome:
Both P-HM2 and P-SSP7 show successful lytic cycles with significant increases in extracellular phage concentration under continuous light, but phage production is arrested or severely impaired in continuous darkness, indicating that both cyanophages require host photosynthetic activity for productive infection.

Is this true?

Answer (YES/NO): NO